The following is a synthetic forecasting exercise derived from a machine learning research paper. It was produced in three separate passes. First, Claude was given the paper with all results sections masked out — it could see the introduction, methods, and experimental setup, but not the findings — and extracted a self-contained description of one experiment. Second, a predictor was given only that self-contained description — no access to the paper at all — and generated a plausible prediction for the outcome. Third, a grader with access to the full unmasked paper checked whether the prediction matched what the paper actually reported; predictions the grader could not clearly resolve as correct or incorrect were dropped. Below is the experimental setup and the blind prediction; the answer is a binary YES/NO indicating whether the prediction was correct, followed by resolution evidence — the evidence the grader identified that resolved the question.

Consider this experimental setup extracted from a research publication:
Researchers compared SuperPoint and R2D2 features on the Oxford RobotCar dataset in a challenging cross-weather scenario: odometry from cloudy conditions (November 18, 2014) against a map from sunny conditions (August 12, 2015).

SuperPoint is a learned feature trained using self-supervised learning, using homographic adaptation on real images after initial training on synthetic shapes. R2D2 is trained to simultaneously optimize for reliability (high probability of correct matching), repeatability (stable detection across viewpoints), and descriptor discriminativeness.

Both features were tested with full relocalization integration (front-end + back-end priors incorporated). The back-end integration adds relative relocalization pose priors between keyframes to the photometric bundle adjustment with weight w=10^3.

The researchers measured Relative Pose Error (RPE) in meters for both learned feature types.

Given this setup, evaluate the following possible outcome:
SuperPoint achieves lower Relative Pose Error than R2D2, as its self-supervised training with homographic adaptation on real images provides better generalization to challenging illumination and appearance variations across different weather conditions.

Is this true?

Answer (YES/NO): YES